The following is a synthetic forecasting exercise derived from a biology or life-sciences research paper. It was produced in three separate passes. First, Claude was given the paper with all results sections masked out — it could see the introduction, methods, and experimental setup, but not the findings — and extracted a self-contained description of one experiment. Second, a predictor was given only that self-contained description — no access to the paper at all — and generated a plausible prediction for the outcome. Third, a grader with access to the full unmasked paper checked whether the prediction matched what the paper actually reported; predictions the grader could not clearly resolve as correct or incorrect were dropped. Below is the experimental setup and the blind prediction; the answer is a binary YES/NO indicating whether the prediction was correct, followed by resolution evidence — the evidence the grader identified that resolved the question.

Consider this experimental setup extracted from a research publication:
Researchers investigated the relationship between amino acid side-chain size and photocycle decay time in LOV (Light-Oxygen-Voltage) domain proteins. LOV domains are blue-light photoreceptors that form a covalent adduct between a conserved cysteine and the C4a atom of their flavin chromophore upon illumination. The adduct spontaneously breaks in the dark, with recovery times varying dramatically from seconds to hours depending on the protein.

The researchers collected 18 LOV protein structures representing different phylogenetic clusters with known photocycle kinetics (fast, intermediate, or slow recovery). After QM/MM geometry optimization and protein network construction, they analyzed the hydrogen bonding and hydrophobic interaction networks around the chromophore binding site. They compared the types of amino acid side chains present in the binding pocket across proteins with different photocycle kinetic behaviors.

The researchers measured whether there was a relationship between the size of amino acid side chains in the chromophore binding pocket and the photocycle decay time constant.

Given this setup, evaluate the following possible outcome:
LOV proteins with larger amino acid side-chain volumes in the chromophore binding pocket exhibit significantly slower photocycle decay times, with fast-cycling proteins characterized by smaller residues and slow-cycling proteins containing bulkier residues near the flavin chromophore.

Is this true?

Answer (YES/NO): YES